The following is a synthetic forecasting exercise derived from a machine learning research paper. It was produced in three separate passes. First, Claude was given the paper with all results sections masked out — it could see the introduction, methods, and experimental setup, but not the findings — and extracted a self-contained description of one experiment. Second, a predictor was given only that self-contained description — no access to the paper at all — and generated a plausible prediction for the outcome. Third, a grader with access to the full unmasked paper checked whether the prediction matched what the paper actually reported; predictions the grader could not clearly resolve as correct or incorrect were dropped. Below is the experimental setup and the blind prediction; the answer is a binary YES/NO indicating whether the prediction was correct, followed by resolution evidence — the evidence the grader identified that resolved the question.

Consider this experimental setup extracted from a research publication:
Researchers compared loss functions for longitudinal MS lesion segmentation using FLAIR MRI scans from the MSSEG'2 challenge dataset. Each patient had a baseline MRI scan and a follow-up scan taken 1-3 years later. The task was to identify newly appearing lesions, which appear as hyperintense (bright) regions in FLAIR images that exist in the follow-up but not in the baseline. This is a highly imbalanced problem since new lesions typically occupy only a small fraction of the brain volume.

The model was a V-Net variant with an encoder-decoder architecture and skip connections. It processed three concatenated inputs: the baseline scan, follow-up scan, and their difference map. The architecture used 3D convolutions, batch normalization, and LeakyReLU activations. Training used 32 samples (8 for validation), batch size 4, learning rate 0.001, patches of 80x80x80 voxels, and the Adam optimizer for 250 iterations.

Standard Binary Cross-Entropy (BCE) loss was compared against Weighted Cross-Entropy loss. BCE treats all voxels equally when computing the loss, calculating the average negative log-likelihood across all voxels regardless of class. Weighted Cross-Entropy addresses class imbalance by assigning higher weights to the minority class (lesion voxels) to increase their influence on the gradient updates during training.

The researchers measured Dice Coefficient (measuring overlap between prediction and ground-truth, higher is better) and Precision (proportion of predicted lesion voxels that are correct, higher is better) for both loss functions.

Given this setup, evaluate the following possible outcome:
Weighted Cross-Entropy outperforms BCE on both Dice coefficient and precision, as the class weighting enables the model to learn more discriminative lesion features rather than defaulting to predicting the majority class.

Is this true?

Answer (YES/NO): NO